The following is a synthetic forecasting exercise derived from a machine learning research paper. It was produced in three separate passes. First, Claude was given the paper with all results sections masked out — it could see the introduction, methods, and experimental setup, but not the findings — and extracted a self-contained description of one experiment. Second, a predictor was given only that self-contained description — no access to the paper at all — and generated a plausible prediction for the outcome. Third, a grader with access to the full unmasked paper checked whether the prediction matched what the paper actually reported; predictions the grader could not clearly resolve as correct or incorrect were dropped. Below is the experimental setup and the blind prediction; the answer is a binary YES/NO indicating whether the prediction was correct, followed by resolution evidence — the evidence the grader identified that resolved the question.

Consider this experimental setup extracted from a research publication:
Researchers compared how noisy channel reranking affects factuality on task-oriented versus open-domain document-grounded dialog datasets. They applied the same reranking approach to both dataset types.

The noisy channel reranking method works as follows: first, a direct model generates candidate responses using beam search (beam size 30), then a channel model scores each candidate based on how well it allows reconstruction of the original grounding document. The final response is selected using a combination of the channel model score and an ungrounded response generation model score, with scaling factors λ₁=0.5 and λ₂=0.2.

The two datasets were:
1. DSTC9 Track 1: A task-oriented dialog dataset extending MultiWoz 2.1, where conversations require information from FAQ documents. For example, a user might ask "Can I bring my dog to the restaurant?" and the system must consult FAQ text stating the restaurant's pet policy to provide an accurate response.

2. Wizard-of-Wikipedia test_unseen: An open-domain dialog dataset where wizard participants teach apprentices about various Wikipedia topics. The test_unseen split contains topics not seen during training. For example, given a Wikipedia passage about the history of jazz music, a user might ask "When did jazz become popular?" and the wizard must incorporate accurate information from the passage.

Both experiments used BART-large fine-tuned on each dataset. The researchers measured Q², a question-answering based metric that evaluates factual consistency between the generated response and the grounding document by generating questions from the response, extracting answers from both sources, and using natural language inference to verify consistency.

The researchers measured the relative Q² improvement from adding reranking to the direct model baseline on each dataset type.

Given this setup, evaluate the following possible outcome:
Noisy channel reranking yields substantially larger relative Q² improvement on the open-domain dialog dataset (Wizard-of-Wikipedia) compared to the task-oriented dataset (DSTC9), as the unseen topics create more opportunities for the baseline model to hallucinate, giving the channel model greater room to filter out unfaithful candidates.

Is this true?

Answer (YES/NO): NO